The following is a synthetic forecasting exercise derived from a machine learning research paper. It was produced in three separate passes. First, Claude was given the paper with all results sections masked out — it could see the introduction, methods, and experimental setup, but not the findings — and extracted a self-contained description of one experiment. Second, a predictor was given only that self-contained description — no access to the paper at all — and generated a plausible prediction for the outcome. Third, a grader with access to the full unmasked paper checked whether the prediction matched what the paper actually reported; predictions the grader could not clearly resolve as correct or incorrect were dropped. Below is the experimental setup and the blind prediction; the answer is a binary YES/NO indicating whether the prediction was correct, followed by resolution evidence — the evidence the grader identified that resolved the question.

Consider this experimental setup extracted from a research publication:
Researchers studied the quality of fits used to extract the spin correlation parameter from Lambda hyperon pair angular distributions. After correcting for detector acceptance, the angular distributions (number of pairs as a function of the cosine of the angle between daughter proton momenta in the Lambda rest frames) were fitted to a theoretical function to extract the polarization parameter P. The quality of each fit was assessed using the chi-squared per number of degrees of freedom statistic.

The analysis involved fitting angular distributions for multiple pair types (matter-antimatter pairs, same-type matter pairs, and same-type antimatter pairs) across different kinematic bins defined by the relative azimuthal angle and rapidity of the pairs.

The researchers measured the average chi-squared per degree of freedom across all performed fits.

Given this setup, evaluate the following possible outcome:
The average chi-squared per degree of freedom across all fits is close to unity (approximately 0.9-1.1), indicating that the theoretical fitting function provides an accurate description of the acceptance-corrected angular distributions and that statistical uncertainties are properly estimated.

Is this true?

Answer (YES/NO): NO